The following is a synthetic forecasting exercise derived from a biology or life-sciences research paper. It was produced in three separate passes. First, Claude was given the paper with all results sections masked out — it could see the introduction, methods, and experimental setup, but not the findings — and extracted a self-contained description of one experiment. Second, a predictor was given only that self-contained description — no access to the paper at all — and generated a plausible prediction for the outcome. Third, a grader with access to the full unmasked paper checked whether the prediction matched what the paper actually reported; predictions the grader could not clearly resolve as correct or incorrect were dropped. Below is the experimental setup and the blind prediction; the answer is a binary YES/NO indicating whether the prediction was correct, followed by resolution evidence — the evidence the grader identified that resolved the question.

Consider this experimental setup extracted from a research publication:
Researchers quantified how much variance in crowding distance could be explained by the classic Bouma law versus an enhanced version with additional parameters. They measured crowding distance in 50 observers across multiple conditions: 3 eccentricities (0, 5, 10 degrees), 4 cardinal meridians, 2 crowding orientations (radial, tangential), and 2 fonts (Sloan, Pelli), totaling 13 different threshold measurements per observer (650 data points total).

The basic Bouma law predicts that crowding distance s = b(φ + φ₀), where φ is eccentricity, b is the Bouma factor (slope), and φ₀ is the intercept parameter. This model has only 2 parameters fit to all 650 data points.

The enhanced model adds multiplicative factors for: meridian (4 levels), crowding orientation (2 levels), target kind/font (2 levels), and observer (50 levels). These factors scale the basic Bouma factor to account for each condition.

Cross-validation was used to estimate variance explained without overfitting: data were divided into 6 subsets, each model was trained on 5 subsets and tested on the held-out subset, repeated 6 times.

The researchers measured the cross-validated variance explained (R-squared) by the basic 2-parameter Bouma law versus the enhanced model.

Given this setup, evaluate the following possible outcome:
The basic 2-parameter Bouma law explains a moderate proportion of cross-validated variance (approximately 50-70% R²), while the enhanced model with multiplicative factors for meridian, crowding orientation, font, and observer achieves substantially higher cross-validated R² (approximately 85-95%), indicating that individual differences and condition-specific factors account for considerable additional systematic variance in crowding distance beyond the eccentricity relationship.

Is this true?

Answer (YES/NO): NO